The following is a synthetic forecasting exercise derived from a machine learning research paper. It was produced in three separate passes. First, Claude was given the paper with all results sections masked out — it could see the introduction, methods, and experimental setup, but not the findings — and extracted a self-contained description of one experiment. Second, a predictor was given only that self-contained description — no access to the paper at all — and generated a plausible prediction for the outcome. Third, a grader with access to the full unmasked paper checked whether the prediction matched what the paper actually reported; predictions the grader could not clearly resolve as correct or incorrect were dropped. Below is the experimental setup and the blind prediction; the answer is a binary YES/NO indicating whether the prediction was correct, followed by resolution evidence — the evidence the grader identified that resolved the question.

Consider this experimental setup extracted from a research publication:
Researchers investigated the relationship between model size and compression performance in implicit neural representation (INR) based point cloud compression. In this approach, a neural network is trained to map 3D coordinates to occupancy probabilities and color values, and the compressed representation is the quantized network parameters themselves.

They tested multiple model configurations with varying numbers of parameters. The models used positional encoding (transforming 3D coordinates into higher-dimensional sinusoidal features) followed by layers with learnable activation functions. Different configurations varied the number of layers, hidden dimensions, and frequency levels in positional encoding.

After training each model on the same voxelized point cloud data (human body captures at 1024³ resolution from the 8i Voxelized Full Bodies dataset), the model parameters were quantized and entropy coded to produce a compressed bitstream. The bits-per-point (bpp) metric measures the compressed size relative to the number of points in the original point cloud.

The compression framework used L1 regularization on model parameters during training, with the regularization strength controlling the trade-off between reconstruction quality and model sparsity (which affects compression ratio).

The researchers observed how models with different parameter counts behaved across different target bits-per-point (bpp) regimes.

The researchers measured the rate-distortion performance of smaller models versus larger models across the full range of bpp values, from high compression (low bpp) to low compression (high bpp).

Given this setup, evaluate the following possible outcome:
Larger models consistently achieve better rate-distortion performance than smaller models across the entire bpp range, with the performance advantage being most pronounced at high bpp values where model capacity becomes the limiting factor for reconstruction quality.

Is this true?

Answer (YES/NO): NO